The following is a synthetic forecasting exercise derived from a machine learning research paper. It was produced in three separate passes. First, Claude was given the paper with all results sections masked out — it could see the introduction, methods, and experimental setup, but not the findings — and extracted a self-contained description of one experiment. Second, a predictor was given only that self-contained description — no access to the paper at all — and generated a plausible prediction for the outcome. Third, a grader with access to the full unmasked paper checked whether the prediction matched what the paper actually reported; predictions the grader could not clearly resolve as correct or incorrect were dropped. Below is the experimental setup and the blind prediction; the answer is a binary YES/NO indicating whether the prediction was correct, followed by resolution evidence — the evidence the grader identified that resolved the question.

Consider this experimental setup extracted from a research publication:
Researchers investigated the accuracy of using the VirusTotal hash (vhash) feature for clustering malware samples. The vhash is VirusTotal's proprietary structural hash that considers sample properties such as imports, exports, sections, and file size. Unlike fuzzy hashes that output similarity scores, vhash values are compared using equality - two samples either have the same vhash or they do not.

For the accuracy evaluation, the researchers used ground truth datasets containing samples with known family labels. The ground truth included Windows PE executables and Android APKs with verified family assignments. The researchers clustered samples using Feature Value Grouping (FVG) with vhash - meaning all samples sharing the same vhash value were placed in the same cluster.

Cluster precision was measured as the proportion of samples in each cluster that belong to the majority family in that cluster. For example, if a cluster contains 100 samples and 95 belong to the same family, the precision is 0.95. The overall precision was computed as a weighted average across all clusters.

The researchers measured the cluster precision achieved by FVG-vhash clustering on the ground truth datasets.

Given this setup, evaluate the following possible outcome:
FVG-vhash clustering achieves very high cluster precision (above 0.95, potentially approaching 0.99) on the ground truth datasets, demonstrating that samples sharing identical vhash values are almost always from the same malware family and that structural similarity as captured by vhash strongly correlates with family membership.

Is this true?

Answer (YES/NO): NO